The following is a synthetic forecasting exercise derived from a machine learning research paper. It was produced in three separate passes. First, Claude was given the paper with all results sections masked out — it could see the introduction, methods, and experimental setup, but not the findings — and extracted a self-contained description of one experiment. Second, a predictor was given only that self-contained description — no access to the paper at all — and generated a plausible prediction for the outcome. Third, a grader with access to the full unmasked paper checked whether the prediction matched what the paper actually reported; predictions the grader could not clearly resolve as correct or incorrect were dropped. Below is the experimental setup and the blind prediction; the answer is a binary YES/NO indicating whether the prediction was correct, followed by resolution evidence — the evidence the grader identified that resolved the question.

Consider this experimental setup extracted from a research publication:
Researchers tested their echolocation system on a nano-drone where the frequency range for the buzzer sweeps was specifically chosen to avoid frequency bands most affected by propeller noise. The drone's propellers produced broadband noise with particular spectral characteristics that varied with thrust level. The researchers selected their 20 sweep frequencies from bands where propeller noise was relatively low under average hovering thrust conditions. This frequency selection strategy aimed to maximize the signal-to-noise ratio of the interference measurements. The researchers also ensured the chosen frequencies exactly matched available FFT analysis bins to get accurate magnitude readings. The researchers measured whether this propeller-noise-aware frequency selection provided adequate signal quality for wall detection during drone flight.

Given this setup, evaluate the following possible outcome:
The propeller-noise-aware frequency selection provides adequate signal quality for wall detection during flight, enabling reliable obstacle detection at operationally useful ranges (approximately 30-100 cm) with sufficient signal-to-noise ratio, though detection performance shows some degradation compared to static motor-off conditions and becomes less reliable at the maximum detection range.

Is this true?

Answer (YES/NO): NO